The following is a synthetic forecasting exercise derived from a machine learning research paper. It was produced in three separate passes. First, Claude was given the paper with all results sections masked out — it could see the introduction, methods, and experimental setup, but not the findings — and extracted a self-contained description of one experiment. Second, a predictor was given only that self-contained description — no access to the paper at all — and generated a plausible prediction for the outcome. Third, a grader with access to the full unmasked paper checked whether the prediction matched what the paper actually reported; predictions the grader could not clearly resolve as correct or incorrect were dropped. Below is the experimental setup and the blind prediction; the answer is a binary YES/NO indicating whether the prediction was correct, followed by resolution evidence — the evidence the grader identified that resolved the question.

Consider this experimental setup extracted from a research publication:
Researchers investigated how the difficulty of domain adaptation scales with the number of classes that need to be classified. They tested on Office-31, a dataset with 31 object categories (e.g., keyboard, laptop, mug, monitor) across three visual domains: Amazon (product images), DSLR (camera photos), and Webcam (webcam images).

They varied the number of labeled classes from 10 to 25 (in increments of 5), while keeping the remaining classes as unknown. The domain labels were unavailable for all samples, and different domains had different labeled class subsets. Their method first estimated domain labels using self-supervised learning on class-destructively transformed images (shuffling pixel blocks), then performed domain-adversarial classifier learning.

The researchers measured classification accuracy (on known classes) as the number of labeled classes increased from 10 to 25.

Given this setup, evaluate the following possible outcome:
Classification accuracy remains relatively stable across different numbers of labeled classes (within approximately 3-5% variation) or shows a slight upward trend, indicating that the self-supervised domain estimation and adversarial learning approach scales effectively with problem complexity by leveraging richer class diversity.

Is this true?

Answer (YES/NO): NO